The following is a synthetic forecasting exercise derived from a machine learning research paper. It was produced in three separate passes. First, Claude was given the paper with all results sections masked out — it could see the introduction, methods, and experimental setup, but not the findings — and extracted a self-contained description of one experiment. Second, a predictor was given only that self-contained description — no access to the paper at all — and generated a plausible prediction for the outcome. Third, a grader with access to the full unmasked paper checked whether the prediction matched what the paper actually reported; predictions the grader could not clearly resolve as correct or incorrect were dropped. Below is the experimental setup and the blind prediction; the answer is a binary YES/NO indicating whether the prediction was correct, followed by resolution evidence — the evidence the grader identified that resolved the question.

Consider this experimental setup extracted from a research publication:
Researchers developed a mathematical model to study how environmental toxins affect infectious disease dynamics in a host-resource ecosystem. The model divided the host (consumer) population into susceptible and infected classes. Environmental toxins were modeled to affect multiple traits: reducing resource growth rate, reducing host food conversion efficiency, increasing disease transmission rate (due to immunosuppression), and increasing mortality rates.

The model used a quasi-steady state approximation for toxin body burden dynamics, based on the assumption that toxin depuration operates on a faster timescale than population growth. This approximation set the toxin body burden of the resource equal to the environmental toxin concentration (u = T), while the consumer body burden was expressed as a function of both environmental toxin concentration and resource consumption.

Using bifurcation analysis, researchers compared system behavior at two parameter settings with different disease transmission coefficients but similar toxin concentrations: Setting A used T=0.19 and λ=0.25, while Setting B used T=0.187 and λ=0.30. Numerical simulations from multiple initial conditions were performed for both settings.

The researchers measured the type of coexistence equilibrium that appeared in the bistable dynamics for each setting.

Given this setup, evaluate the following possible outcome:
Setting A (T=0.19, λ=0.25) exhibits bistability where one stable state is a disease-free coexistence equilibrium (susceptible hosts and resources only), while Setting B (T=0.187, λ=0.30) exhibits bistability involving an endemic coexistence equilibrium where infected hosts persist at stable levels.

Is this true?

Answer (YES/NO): YES